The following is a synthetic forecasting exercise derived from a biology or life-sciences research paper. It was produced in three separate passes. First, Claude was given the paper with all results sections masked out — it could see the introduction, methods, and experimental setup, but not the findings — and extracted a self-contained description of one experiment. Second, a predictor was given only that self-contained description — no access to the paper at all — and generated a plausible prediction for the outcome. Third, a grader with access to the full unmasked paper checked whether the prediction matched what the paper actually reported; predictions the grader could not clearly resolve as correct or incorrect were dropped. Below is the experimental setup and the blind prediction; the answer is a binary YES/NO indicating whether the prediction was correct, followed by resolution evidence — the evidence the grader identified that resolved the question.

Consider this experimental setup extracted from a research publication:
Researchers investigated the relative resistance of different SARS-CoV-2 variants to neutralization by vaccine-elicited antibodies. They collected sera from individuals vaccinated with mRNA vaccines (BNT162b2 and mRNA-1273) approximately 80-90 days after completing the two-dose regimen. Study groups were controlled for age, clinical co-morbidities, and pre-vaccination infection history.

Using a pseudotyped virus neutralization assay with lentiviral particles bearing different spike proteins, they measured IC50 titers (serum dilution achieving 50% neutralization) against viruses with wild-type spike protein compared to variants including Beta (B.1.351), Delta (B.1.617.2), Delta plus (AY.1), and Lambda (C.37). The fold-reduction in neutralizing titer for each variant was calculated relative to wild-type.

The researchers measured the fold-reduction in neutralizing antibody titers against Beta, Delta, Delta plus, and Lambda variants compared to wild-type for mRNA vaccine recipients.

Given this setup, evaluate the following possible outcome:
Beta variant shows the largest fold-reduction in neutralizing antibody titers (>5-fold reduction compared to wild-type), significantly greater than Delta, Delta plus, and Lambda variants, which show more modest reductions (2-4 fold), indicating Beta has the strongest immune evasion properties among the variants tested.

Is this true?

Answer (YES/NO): NO